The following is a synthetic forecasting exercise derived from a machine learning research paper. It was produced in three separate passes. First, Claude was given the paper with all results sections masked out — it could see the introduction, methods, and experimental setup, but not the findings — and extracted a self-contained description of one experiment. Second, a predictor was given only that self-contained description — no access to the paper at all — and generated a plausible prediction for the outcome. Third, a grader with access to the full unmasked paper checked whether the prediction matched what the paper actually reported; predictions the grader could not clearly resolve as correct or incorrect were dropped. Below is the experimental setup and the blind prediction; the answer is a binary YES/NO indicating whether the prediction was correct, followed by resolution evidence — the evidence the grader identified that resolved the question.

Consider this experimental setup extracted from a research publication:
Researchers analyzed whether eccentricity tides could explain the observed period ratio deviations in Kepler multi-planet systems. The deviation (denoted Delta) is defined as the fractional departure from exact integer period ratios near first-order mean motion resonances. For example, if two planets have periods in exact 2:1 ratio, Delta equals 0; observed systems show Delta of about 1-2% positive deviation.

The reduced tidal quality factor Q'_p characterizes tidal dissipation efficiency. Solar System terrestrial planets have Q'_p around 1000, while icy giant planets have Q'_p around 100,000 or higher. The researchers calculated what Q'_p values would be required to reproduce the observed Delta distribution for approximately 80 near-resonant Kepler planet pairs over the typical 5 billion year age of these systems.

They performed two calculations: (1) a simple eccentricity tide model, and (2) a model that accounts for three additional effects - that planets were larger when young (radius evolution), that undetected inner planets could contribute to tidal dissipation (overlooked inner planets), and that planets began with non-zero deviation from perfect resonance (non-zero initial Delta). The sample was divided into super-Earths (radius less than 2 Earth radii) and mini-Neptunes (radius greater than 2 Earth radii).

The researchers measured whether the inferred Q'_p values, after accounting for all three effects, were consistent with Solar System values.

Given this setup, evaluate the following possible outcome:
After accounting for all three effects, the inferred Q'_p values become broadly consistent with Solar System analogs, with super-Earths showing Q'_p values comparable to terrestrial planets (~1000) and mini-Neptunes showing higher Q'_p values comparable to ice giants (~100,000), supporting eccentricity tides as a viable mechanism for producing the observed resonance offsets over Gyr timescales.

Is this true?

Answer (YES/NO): NO